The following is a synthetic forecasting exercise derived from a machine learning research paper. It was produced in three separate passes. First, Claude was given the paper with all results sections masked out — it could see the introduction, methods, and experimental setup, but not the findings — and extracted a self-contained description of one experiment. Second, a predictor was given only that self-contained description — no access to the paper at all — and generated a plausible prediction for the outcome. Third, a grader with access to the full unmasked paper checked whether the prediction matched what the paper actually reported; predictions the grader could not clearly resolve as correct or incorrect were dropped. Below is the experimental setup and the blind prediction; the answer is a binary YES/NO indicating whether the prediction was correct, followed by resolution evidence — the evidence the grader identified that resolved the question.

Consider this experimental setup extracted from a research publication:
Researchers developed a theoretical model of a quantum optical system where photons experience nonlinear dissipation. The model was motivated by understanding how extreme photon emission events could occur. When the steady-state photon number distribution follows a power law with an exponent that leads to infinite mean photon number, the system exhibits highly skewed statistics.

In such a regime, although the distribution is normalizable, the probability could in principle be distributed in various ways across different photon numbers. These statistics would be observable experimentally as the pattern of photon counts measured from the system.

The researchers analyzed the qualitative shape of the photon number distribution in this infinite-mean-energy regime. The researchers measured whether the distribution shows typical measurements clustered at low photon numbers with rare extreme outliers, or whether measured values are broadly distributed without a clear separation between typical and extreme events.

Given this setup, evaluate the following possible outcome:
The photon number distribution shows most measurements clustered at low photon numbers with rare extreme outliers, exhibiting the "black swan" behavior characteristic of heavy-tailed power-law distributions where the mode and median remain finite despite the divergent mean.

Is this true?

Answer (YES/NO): YES